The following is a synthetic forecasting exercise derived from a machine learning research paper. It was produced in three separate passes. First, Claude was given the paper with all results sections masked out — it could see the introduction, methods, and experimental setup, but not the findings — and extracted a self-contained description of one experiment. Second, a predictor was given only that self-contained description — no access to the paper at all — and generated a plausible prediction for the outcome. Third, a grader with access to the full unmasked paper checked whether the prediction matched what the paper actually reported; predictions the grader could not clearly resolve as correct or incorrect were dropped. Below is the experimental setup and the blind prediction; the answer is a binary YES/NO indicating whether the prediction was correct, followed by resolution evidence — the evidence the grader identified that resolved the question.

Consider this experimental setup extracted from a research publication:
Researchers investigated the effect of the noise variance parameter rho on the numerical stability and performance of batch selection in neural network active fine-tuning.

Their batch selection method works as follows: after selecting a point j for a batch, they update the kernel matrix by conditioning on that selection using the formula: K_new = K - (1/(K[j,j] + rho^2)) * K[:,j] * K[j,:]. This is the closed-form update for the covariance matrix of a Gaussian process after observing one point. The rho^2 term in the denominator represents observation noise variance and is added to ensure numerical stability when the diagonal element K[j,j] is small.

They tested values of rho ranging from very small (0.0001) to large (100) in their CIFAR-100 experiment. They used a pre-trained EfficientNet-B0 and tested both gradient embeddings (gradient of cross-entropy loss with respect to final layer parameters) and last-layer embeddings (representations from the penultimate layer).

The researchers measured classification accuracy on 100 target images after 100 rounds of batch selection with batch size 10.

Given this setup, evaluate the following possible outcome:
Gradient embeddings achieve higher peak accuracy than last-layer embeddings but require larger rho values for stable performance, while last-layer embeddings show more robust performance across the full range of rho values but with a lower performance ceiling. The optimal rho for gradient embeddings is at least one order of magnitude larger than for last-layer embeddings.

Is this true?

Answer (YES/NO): NO